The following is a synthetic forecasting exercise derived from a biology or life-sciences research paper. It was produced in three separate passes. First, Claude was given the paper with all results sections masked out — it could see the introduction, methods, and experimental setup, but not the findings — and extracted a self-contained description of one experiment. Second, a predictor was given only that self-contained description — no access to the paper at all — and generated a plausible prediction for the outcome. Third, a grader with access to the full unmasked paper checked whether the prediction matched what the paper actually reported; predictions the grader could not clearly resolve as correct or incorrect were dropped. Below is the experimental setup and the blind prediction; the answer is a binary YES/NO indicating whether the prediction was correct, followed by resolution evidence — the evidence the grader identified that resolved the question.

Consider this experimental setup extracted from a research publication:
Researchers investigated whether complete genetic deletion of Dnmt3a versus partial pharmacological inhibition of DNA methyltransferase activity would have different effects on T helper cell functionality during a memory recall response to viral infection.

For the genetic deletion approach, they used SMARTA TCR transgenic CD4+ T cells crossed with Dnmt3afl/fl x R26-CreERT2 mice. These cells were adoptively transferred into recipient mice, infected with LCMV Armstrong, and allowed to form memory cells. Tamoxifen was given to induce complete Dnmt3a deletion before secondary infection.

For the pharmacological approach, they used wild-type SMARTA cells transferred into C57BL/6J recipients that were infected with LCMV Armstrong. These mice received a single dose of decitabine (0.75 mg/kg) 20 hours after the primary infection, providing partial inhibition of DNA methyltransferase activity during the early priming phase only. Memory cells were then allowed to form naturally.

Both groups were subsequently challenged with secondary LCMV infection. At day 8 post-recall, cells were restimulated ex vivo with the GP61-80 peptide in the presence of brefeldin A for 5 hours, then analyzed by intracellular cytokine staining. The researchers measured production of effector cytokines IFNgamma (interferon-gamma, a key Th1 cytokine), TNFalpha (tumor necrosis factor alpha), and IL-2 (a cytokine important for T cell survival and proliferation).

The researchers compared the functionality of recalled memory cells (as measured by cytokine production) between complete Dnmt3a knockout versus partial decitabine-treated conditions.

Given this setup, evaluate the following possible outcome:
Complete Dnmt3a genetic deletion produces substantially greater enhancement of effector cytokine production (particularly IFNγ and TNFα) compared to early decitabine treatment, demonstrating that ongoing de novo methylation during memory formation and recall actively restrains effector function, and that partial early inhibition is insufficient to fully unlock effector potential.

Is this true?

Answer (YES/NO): NO